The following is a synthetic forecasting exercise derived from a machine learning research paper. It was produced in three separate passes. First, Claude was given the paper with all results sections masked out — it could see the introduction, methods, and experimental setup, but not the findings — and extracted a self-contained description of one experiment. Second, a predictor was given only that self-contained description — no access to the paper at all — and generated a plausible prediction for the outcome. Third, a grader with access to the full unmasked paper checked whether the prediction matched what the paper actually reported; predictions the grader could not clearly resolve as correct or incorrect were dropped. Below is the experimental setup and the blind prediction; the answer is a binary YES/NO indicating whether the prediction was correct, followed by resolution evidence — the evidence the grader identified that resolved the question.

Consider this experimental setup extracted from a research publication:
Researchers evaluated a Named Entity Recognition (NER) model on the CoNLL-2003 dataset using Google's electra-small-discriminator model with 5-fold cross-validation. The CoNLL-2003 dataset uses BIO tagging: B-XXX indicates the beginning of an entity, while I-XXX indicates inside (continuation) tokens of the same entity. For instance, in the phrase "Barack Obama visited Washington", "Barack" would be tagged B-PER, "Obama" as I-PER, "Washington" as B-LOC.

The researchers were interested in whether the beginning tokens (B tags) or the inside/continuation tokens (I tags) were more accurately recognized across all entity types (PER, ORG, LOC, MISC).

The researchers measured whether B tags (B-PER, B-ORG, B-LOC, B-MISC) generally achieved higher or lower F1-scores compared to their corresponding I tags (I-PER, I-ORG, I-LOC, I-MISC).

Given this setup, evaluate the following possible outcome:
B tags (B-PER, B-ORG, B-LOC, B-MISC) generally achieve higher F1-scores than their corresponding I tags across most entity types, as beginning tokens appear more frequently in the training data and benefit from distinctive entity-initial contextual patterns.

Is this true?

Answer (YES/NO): YES